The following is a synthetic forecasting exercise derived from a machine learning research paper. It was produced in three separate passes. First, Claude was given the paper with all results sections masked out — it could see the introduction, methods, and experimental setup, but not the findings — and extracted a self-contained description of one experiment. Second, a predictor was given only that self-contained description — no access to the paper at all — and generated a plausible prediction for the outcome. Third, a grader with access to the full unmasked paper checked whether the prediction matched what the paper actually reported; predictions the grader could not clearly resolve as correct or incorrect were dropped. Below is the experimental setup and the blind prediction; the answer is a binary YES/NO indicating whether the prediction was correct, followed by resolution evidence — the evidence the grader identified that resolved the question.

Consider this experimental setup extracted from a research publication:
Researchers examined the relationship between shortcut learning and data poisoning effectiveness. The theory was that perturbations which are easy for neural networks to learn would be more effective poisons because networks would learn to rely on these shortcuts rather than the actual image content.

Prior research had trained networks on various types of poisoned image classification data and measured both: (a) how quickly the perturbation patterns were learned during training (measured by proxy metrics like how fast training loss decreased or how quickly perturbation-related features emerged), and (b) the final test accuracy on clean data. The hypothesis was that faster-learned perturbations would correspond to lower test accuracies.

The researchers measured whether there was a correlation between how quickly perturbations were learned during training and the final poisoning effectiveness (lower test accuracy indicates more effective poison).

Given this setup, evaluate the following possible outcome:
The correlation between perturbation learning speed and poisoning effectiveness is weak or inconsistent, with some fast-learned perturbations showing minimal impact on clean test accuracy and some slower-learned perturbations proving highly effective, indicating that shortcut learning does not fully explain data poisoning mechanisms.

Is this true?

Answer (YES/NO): NO